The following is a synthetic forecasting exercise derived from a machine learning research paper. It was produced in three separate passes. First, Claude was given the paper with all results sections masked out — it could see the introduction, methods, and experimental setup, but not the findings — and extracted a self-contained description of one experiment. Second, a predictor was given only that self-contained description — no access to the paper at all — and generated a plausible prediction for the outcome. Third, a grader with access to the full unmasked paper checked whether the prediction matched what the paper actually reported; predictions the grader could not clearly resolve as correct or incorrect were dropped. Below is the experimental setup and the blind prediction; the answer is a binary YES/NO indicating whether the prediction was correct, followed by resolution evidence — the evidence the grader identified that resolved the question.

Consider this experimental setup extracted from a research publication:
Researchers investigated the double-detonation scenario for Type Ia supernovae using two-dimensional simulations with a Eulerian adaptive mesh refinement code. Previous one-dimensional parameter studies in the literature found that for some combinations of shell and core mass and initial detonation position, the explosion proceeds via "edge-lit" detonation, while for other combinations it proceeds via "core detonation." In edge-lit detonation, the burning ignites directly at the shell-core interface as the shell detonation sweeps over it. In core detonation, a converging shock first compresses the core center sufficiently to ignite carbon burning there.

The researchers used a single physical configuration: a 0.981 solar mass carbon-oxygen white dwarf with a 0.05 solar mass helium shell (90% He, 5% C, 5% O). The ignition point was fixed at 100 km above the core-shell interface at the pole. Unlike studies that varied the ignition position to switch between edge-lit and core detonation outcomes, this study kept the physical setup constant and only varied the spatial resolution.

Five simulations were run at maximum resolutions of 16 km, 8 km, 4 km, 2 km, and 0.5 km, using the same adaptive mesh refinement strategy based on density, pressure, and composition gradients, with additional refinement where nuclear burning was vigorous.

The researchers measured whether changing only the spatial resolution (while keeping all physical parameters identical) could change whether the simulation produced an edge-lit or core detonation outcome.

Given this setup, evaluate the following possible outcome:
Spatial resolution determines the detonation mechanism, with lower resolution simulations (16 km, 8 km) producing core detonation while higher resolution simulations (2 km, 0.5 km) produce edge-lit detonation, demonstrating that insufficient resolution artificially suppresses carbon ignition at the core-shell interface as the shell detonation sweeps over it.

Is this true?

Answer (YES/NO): NO